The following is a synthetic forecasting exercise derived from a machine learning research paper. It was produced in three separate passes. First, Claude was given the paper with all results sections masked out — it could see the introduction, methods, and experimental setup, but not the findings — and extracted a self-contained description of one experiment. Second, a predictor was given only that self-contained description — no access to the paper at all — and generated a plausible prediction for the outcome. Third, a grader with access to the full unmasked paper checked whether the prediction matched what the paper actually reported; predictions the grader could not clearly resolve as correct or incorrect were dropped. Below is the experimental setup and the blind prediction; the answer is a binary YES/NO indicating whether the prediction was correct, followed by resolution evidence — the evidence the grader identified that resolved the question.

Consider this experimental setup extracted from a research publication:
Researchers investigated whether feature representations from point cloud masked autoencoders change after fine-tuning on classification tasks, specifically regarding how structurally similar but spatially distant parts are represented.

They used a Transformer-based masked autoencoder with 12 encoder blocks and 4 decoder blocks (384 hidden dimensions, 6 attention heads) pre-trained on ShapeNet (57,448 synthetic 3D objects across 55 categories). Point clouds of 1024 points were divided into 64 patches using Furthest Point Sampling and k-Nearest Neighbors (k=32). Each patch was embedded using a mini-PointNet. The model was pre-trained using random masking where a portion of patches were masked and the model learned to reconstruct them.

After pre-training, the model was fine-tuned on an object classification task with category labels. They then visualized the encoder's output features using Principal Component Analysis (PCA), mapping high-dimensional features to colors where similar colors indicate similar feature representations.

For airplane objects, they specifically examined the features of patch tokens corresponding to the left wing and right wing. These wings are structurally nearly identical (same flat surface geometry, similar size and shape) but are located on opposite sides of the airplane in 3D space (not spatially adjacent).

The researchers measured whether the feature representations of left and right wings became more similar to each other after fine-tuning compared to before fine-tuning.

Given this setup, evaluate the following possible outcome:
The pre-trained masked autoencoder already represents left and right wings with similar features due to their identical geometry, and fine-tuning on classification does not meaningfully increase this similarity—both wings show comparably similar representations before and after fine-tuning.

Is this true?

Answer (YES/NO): NO